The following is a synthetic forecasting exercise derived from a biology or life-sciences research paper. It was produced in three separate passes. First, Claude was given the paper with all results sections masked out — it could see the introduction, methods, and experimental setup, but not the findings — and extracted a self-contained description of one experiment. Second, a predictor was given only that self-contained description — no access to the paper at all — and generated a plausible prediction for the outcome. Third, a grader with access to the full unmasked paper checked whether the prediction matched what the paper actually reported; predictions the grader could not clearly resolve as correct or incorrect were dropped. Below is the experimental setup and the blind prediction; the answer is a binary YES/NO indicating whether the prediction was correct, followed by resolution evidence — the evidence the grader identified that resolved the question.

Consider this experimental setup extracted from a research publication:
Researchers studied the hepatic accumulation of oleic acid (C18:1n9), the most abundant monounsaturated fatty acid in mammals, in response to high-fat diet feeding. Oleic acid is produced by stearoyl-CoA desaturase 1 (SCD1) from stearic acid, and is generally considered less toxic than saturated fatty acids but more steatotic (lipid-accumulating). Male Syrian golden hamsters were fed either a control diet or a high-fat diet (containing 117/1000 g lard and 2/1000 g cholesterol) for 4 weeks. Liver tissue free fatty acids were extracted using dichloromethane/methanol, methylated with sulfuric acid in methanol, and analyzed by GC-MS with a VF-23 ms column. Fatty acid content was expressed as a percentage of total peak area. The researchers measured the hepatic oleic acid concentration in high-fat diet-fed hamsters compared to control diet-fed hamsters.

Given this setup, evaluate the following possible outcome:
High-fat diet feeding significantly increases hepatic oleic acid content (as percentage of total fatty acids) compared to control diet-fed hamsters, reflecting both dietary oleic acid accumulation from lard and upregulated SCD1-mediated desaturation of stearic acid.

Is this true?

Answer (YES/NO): YES